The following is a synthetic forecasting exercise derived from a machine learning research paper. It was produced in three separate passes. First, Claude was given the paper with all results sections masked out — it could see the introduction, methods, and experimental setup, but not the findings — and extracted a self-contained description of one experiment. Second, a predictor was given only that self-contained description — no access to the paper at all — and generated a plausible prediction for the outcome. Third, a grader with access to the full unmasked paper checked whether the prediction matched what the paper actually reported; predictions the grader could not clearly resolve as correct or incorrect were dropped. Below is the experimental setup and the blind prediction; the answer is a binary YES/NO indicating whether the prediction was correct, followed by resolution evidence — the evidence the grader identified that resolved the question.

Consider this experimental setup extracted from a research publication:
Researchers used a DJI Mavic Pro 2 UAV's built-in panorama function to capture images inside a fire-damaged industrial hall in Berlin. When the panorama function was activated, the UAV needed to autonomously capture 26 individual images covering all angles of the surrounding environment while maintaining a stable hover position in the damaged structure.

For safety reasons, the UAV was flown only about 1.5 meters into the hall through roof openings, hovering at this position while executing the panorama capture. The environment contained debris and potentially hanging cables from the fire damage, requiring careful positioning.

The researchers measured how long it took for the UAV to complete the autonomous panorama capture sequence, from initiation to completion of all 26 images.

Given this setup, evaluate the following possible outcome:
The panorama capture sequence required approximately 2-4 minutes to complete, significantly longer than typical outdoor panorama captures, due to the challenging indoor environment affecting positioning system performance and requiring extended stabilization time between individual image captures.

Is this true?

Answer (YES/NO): NO